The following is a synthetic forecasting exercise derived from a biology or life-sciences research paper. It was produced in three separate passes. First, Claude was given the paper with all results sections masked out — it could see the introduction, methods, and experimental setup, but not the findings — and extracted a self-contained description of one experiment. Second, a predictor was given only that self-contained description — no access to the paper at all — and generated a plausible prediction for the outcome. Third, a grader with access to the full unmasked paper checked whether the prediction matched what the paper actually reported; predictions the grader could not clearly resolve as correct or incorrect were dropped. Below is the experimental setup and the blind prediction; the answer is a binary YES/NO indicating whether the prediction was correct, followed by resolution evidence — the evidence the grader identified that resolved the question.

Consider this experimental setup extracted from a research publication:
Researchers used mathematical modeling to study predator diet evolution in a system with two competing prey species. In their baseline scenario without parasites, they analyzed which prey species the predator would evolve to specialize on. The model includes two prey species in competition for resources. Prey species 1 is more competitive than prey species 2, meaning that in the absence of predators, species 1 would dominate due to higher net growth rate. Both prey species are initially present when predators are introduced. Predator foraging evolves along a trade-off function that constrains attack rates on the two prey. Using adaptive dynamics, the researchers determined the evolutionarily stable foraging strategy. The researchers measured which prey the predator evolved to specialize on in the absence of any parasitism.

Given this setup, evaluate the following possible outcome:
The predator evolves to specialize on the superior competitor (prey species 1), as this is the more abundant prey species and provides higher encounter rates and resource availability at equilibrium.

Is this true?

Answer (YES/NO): YES